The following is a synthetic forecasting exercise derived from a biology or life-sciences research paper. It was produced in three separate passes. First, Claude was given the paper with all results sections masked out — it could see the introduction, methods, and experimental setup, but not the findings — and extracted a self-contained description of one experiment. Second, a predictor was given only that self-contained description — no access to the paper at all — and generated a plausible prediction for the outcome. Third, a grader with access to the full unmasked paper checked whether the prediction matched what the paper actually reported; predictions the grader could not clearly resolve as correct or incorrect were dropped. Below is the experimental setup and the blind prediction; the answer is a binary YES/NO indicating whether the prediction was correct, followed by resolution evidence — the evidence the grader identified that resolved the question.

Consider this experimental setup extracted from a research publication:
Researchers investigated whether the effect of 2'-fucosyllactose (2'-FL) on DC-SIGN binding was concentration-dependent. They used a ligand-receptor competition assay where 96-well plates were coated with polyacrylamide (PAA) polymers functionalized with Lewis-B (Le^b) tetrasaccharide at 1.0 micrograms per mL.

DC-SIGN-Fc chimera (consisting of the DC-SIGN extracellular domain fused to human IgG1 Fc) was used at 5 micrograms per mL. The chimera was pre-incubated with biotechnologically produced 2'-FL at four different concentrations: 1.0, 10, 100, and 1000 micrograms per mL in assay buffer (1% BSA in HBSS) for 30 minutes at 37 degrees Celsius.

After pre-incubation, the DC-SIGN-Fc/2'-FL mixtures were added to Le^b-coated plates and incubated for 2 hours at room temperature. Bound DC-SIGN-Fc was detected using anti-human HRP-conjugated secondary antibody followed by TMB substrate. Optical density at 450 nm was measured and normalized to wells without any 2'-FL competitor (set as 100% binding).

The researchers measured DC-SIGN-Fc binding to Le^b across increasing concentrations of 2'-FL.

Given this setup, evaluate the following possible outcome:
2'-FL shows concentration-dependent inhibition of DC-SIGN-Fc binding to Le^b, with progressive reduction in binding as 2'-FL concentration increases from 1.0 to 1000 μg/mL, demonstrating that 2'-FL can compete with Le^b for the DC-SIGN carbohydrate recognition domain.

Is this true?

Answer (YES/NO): NO